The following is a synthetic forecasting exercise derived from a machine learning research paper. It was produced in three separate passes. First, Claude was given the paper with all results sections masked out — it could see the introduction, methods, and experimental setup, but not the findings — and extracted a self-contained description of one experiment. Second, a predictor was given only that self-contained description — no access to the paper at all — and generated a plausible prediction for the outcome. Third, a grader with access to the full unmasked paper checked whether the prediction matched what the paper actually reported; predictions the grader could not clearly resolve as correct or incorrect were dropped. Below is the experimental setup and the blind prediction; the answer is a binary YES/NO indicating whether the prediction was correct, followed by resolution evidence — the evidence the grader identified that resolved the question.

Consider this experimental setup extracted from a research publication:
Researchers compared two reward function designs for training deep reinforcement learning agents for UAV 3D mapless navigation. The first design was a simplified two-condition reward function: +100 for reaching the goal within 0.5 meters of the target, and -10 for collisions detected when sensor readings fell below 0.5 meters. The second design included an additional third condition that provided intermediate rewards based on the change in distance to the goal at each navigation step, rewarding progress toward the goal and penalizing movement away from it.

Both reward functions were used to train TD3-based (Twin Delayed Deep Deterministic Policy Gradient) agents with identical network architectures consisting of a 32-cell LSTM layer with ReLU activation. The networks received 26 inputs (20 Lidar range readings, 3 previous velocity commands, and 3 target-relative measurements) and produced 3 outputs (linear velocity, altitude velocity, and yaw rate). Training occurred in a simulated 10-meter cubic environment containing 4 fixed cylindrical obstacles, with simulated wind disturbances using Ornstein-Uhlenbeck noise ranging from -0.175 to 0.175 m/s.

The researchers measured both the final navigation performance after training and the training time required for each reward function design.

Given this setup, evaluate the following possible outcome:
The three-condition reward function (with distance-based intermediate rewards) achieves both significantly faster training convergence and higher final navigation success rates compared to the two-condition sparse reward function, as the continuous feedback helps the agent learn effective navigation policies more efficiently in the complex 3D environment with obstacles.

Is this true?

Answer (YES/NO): NO